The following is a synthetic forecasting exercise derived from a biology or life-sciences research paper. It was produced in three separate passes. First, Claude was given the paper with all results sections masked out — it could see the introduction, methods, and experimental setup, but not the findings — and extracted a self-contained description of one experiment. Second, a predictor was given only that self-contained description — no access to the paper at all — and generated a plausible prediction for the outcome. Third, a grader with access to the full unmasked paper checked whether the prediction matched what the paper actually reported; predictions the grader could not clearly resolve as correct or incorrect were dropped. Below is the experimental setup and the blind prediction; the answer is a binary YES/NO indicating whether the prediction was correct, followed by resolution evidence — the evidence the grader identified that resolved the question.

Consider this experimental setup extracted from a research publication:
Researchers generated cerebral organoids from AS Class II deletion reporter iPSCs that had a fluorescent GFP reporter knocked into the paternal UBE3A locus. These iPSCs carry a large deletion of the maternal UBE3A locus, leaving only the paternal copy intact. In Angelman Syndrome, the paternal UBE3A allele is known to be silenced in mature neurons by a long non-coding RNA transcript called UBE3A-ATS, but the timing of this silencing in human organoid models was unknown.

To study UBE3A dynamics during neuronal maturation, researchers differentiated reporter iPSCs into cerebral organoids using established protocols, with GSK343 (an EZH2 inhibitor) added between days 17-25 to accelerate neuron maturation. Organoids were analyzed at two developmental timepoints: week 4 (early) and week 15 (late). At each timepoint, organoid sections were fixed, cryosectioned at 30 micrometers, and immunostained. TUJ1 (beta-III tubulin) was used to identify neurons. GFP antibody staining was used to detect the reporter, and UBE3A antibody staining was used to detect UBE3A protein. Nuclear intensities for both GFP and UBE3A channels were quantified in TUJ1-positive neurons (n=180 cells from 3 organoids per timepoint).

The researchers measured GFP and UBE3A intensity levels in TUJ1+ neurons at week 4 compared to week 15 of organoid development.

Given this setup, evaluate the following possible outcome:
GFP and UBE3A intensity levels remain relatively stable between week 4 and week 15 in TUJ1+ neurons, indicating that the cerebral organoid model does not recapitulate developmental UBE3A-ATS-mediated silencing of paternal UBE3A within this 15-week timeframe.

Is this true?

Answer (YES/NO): NO